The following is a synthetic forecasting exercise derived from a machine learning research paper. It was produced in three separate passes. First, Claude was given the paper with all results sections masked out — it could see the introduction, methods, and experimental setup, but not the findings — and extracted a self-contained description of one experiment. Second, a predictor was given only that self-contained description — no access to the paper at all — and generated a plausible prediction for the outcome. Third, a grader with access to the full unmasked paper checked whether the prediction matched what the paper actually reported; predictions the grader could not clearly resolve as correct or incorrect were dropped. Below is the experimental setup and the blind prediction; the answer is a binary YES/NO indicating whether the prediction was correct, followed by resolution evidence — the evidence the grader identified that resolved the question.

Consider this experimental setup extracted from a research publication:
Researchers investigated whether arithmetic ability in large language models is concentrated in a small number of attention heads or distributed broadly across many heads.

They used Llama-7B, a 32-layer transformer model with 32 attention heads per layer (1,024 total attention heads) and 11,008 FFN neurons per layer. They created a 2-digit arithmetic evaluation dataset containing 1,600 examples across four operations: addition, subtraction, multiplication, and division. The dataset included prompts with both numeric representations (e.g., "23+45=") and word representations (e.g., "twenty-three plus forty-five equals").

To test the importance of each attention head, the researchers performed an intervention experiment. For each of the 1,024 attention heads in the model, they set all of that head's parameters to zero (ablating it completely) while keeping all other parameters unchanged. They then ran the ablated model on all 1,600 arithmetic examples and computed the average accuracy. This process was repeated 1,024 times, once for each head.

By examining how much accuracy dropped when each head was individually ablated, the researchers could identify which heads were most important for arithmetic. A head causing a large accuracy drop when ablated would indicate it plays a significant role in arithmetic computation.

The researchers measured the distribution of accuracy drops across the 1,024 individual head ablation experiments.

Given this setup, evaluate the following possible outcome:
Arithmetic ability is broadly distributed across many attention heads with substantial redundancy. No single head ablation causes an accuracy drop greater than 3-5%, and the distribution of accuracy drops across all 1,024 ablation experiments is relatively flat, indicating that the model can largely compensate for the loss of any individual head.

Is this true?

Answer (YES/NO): NO